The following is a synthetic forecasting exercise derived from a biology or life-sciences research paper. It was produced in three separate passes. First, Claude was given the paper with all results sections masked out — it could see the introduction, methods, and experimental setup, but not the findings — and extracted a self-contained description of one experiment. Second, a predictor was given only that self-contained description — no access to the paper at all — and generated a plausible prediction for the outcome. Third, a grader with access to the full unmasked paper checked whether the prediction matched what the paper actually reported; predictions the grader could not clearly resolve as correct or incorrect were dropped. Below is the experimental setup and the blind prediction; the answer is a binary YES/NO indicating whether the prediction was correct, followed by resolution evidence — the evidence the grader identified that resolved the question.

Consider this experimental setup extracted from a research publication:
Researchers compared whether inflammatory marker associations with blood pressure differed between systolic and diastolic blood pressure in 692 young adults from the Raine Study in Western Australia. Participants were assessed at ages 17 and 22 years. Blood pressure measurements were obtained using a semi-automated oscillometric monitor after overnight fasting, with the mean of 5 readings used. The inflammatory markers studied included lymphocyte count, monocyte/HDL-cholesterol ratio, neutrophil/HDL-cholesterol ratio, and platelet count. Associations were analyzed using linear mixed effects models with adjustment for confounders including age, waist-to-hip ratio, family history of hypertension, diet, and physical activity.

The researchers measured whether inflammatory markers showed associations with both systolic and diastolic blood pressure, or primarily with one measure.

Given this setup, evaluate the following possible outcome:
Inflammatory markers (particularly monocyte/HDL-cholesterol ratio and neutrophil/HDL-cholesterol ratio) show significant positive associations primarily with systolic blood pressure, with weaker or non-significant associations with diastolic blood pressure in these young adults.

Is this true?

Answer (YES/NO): NO